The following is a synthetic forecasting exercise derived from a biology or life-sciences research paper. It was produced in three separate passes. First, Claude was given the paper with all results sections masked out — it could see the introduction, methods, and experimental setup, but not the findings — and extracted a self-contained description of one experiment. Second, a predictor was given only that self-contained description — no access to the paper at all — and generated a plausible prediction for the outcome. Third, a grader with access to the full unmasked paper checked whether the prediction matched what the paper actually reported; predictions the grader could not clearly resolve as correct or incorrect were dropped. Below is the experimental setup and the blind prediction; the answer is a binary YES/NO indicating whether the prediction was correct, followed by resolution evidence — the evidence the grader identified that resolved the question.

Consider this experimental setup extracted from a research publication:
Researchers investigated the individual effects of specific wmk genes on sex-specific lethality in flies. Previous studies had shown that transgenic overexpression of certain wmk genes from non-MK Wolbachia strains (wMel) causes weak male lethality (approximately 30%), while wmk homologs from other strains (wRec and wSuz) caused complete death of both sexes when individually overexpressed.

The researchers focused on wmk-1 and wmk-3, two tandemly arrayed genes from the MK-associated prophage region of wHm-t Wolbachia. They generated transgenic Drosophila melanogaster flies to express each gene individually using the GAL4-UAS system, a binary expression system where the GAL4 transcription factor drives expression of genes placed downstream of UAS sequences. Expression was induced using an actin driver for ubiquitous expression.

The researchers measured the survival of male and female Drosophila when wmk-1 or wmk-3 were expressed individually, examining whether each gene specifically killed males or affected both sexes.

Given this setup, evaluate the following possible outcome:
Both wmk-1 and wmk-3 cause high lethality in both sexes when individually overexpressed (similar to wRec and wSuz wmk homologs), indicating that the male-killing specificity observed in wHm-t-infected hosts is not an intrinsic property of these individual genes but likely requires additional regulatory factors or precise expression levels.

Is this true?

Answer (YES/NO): YES